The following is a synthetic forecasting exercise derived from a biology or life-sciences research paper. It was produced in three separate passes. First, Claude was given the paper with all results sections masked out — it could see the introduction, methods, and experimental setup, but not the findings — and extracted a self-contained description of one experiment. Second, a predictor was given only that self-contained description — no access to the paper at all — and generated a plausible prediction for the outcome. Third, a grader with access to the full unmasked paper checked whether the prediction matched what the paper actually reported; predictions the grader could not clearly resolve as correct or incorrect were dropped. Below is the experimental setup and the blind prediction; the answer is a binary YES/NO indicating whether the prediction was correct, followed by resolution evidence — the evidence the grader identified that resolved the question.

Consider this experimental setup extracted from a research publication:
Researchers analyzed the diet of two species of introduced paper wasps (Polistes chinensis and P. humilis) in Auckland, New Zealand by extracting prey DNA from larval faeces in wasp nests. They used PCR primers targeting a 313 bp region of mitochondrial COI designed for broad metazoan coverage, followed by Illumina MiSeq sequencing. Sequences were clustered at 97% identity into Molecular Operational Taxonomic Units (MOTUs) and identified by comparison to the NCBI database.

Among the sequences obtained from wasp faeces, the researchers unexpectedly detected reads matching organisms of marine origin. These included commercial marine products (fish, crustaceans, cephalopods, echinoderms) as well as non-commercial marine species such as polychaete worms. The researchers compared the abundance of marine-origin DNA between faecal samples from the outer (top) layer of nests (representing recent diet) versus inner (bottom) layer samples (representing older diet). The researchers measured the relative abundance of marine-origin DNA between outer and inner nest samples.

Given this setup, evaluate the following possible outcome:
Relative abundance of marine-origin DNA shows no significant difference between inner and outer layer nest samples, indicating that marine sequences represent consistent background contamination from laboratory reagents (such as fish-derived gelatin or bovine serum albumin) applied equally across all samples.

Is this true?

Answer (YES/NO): NO